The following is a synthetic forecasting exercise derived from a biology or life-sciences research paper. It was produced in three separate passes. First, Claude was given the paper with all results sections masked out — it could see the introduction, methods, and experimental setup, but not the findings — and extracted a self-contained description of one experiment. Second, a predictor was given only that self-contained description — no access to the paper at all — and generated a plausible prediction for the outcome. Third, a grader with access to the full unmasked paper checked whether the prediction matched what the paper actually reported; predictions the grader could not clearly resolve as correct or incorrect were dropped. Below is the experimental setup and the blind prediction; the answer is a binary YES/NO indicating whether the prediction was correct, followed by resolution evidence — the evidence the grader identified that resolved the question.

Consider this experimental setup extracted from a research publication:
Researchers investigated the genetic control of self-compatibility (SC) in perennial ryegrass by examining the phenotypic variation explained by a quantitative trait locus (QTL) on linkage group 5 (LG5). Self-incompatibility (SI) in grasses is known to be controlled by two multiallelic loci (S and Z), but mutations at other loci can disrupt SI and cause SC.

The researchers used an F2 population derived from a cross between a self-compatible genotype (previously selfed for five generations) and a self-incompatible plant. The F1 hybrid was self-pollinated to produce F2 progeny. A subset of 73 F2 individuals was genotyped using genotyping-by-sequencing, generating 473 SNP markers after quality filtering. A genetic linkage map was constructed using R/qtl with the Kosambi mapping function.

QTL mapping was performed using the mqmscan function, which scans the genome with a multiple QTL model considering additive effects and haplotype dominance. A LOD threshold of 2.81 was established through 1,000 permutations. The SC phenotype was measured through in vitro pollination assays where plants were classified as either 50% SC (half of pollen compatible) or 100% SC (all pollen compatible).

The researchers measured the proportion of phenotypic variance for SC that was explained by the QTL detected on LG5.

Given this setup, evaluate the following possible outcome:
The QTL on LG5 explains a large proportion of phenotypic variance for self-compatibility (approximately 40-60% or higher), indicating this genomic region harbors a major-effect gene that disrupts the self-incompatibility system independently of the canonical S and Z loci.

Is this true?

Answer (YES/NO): NO